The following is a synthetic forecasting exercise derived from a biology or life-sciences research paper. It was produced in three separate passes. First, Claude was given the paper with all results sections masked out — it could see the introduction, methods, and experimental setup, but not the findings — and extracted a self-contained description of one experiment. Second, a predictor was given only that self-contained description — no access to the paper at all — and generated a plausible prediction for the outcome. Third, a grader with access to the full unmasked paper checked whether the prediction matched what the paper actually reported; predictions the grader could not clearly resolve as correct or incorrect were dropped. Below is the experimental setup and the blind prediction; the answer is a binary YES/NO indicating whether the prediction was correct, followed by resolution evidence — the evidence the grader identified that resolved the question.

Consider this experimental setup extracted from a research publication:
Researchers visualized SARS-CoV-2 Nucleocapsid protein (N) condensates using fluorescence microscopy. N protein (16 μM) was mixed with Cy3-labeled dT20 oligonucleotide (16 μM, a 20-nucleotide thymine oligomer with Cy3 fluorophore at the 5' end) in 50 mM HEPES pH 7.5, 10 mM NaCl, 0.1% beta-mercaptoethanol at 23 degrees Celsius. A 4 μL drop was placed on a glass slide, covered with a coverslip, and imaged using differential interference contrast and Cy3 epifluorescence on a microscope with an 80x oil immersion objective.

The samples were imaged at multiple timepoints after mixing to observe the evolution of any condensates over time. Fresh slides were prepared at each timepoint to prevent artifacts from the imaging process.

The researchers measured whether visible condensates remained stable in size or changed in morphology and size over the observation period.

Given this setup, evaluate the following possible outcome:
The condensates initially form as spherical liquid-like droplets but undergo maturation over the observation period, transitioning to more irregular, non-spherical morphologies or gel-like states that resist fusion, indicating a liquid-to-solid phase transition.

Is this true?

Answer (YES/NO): NO